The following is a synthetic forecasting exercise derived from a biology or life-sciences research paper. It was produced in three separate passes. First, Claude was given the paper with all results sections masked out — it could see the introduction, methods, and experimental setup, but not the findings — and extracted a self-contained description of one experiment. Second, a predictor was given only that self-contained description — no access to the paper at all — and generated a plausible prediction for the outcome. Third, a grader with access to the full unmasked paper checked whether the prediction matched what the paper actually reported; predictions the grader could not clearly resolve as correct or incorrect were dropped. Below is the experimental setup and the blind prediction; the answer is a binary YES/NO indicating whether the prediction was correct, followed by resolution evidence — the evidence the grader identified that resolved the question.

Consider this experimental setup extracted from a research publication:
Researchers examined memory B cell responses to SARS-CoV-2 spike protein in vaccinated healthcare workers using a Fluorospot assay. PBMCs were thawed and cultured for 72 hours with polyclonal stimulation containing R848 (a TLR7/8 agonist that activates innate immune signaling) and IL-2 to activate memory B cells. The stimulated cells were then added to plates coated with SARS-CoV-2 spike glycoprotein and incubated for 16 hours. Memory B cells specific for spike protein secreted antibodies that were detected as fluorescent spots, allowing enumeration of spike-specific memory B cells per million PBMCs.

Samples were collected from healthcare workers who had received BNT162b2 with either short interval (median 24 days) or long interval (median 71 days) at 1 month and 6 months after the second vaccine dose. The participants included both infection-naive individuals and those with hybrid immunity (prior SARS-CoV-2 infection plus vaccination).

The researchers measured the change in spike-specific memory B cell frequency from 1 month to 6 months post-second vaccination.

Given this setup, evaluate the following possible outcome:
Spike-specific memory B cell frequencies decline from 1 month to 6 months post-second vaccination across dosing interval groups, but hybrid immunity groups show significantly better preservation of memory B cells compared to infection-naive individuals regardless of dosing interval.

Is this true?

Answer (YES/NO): NO